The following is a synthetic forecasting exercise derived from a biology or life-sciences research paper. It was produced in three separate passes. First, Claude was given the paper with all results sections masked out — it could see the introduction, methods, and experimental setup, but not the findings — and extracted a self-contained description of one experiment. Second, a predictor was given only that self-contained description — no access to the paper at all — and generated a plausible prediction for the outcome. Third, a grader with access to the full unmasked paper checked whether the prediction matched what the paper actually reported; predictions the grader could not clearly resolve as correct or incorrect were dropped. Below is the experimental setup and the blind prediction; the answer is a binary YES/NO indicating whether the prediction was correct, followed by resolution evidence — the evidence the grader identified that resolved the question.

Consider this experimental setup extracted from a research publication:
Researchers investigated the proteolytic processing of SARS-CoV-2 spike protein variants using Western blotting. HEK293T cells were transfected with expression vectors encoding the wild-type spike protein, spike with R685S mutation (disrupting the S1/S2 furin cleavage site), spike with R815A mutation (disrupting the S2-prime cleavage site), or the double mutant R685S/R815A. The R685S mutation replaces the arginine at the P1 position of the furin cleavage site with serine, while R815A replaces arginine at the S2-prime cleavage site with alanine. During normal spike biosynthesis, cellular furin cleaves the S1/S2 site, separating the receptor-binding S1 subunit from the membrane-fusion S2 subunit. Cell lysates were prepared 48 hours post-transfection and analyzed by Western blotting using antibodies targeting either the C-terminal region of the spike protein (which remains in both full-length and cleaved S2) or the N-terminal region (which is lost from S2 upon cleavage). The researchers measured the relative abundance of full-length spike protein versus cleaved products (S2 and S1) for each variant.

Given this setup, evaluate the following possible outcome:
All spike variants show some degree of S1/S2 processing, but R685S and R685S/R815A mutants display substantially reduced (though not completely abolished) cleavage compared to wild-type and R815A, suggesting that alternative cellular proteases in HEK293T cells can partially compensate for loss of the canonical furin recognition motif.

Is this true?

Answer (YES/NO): NO